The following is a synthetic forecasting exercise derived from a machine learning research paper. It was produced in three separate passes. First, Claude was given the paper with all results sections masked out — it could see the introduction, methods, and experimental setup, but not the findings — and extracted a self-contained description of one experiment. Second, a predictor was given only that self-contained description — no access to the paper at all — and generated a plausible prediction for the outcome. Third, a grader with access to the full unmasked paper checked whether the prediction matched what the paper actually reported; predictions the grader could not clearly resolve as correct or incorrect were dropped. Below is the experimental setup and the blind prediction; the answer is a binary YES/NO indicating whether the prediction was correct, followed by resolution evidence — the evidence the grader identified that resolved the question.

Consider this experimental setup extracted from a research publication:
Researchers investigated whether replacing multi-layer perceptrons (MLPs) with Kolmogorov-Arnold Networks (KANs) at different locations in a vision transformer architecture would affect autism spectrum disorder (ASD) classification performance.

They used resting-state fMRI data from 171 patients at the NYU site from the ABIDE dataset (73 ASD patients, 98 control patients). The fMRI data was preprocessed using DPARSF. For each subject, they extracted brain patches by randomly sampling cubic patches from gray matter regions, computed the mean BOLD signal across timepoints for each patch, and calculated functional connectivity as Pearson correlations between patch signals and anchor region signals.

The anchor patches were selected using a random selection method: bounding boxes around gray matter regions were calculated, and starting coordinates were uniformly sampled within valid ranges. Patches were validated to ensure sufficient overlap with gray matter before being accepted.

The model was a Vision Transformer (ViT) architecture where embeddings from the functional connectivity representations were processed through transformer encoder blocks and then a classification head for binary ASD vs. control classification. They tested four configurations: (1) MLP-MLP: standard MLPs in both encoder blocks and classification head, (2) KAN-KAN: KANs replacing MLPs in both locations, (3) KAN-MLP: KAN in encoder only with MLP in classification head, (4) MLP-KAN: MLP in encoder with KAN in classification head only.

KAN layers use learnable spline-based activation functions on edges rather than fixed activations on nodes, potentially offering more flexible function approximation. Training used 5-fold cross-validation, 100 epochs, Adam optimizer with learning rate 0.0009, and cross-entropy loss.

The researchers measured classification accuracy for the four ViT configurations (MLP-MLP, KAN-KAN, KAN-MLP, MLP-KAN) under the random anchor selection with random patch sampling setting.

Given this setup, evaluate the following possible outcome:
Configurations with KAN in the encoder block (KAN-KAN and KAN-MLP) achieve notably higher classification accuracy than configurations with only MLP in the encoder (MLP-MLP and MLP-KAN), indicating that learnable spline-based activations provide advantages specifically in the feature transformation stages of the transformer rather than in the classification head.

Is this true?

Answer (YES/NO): NO